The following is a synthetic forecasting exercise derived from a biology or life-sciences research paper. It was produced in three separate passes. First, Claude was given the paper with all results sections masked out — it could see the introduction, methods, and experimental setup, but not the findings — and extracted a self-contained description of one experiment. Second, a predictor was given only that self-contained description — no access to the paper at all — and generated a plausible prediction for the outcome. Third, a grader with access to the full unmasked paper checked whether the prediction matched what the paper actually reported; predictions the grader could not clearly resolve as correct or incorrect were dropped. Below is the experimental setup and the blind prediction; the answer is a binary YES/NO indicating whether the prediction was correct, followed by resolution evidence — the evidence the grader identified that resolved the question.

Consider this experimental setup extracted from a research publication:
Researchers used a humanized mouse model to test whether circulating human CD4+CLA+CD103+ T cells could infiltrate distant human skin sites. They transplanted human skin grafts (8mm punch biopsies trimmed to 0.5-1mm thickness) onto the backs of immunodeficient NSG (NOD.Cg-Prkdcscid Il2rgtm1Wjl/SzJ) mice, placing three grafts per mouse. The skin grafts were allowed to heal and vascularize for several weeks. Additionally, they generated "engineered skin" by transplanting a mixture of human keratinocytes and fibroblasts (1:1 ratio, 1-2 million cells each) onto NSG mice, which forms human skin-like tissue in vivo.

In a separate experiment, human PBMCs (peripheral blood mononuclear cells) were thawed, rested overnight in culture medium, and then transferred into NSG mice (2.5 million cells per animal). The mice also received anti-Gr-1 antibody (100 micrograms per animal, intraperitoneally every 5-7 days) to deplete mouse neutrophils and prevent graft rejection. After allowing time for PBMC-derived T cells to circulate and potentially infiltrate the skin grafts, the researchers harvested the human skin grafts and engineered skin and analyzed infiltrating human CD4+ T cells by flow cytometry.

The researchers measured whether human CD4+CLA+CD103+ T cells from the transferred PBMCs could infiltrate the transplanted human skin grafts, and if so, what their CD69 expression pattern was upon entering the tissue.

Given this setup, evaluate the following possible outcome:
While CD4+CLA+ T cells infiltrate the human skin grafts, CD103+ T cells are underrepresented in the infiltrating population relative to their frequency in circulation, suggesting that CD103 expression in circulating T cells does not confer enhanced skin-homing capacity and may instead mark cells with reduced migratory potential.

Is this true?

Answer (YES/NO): NO